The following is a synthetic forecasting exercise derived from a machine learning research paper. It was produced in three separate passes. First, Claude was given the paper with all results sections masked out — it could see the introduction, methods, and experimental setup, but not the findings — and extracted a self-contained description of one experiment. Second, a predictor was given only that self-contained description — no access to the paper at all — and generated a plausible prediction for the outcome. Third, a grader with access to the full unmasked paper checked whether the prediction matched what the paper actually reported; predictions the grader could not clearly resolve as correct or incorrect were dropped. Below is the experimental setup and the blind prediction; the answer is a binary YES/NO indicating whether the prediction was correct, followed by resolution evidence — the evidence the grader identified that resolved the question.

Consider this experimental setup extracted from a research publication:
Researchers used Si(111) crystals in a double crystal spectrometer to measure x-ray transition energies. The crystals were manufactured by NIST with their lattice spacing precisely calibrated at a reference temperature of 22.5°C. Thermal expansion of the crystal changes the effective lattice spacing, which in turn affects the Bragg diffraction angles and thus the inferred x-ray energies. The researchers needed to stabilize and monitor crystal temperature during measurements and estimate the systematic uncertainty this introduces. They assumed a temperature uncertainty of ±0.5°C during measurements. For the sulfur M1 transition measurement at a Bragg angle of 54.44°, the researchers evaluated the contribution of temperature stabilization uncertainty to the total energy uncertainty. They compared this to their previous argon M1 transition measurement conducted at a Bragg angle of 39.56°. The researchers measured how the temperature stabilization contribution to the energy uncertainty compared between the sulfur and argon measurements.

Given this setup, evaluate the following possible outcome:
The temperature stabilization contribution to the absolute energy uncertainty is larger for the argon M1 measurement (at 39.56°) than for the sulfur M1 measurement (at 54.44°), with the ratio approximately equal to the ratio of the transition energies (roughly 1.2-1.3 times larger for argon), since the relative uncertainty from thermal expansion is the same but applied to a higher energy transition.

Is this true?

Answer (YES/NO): NO